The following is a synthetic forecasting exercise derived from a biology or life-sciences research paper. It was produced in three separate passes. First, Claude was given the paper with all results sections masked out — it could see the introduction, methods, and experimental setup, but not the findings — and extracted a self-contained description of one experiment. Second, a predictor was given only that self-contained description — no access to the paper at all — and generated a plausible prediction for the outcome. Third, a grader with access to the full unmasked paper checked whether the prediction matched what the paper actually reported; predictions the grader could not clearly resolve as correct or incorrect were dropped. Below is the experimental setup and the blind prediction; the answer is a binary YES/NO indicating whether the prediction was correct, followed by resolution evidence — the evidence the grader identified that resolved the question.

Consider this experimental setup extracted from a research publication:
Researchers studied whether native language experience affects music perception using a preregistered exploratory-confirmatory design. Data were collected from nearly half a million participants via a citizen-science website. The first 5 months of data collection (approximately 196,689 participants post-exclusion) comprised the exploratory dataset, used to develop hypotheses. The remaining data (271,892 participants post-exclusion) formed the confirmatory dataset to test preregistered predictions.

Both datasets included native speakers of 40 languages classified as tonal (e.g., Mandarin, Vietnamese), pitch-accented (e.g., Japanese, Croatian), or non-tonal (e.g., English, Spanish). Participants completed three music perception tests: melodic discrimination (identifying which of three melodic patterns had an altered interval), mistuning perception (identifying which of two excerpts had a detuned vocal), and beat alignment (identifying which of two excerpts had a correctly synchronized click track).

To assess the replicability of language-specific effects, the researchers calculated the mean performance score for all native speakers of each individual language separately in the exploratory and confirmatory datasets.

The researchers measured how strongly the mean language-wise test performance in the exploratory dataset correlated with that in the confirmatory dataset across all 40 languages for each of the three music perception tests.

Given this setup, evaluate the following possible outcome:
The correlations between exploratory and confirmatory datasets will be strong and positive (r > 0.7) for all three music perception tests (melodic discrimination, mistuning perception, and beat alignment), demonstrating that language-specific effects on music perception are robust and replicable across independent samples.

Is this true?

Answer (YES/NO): YES